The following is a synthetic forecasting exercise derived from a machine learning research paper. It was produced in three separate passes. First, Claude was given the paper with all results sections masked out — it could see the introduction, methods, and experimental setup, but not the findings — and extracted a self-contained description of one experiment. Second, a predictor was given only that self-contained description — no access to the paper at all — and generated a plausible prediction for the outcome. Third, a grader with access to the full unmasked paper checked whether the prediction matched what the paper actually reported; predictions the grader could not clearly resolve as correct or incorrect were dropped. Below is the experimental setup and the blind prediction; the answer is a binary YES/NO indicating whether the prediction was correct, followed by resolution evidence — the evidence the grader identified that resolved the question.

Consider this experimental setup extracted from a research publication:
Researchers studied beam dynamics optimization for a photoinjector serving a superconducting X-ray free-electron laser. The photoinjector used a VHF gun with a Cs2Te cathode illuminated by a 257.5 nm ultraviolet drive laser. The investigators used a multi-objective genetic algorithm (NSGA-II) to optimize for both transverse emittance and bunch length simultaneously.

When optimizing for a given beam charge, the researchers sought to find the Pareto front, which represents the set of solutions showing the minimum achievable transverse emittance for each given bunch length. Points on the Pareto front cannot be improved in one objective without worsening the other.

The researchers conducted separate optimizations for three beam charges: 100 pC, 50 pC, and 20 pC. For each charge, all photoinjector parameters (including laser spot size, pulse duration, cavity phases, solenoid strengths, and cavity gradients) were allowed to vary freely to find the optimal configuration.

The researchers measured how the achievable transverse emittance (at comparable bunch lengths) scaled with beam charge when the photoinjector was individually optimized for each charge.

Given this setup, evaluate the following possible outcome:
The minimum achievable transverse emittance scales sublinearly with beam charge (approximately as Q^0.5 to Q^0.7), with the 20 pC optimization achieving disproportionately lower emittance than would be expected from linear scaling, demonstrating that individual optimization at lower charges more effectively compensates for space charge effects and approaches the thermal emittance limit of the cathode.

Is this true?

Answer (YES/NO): NO